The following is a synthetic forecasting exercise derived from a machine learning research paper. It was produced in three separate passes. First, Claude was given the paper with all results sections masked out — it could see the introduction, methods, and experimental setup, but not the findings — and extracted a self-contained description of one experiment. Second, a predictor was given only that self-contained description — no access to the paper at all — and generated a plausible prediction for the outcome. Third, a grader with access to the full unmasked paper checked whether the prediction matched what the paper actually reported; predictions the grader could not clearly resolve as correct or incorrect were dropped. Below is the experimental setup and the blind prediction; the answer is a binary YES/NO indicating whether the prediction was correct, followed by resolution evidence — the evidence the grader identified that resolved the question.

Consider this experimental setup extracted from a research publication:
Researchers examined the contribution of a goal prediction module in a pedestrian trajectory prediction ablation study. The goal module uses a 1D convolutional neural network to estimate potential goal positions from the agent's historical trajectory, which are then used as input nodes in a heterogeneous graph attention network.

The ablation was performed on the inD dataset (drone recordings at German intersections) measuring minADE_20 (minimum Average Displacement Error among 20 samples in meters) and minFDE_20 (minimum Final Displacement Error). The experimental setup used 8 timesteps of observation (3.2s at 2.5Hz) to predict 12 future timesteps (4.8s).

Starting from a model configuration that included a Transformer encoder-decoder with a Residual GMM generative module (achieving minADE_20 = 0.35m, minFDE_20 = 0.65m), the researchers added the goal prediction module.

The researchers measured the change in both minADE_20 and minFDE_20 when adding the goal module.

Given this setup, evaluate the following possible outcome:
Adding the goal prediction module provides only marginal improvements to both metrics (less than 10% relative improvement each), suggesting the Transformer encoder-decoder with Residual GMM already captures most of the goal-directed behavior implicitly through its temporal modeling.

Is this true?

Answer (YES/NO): NO